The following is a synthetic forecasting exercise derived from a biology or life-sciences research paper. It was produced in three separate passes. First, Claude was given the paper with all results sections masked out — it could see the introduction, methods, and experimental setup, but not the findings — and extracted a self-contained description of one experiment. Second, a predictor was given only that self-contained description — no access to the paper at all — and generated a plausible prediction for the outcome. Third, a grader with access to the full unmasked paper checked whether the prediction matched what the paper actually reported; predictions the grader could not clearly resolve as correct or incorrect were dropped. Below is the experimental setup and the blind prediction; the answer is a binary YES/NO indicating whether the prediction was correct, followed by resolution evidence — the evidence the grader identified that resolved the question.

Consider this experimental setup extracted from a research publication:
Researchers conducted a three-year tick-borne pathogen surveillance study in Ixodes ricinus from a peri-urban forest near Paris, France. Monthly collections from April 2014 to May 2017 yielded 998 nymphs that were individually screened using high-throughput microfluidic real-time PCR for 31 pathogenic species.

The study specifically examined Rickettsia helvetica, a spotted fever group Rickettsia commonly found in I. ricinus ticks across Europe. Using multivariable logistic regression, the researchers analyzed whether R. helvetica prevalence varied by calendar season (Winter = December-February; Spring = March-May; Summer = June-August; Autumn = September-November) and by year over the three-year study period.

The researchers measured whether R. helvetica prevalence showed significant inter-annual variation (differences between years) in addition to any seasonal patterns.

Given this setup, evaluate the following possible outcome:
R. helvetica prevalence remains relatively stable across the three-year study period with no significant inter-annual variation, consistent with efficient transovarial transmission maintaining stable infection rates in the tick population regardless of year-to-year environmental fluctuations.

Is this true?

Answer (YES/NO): NO